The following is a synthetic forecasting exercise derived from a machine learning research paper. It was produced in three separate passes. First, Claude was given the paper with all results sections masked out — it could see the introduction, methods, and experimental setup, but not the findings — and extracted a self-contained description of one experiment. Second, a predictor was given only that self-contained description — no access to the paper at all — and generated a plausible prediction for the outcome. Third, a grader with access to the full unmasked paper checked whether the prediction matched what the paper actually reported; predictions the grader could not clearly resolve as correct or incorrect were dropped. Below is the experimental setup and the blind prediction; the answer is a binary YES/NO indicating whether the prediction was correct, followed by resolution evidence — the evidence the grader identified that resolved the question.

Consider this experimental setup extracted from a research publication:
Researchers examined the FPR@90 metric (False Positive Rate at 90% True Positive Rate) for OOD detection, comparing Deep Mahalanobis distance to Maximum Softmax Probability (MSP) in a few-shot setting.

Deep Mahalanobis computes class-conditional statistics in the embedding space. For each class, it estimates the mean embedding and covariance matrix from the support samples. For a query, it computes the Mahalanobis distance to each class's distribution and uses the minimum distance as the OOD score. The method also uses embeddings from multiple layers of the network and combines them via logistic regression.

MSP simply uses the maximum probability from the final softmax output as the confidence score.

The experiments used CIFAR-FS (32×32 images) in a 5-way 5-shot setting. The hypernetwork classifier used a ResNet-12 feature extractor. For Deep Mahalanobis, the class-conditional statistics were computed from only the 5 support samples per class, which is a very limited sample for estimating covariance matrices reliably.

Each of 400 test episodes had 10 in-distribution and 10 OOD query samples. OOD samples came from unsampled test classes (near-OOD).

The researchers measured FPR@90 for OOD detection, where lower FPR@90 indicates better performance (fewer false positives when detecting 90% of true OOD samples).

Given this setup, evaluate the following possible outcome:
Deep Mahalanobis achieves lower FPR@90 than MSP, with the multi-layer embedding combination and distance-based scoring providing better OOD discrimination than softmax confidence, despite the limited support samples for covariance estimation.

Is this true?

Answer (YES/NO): NO